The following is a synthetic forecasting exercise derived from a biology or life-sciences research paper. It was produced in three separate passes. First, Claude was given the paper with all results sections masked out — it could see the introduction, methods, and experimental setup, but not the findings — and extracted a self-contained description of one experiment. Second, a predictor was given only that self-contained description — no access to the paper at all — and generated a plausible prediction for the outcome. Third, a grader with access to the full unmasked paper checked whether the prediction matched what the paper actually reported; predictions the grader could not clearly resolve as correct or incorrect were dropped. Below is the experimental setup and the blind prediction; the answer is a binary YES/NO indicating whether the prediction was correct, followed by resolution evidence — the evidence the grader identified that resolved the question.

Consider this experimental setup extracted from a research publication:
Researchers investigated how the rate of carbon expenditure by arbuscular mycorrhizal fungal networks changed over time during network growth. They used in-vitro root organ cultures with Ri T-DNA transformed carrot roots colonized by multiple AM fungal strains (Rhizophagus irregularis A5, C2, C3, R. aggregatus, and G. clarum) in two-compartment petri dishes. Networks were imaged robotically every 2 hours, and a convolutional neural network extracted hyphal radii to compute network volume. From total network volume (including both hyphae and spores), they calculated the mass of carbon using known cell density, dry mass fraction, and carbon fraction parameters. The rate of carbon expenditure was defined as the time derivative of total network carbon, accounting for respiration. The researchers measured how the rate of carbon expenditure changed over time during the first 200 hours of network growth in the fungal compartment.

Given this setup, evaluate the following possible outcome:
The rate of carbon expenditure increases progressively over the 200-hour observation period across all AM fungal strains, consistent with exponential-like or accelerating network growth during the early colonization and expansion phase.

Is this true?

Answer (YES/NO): YES